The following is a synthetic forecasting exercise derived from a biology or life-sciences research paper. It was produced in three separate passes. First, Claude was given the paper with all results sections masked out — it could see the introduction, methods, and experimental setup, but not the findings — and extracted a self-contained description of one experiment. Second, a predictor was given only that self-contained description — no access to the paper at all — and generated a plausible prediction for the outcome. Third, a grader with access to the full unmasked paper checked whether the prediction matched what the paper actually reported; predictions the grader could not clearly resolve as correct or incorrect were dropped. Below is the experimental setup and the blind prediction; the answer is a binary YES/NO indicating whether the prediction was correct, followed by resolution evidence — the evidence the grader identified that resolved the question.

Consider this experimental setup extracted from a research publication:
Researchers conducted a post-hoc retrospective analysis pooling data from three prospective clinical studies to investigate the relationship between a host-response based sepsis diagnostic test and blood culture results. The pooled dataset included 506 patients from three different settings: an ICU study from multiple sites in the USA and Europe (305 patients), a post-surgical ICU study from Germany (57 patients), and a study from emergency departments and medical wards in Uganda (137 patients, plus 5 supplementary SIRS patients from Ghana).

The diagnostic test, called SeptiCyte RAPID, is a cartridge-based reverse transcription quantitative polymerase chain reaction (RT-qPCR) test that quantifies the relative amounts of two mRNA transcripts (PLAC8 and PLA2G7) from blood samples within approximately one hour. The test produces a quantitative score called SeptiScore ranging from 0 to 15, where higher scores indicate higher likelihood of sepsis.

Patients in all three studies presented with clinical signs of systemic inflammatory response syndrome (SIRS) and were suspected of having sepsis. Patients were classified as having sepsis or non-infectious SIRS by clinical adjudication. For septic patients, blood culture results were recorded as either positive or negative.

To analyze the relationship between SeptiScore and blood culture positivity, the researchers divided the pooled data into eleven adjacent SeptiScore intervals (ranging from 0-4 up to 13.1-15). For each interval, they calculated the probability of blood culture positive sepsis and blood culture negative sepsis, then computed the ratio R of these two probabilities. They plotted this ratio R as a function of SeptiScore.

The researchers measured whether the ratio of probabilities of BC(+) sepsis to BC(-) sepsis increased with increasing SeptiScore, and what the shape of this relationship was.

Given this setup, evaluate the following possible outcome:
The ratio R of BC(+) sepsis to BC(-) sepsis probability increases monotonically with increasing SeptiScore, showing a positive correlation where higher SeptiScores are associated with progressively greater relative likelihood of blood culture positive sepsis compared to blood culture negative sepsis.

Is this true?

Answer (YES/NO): YES